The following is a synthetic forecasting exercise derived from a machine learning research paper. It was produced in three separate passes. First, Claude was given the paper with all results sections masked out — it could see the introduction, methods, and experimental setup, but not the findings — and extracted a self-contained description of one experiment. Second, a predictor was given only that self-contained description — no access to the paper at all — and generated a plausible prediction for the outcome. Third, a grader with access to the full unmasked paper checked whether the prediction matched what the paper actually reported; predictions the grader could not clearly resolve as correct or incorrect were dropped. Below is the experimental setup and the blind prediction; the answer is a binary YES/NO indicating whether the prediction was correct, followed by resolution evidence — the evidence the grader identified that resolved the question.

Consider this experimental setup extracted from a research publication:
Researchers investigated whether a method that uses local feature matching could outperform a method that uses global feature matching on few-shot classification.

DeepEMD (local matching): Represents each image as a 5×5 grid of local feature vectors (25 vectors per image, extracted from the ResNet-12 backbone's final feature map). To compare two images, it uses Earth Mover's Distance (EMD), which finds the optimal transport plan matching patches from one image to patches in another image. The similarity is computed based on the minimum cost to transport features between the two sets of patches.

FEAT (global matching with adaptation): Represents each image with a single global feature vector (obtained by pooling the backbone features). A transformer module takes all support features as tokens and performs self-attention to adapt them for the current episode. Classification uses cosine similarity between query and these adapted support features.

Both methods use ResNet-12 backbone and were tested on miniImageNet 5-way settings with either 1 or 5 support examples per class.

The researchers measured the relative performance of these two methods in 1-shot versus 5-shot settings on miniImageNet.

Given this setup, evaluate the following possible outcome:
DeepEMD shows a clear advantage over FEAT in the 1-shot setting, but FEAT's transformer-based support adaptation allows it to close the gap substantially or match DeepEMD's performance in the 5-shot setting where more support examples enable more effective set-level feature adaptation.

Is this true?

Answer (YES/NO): NO